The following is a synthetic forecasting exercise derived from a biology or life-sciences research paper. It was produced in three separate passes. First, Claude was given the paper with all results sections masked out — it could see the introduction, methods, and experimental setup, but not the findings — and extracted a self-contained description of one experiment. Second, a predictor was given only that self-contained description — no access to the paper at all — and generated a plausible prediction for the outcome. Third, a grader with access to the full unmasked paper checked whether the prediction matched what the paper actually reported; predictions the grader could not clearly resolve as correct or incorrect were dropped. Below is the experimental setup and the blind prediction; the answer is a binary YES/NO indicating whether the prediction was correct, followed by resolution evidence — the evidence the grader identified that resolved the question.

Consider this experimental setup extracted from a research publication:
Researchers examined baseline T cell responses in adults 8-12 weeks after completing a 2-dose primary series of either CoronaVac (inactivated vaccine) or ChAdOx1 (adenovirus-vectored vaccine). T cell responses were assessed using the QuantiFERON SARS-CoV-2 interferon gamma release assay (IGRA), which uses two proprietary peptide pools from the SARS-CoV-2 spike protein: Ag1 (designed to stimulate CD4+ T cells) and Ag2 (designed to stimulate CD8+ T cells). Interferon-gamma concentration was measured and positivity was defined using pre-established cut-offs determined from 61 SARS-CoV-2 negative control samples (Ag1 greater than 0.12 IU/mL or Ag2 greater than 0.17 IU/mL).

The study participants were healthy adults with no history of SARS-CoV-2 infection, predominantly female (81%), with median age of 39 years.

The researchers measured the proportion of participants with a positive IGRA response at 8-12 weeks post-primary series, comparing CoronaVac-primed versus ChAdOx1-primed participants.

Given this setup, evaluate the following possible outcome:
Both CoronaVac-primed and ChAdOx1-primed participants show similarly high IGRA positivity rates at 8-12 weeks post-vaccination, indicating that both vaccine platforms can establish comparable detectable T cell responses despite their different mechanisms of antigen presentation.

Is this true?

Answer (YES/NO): NO